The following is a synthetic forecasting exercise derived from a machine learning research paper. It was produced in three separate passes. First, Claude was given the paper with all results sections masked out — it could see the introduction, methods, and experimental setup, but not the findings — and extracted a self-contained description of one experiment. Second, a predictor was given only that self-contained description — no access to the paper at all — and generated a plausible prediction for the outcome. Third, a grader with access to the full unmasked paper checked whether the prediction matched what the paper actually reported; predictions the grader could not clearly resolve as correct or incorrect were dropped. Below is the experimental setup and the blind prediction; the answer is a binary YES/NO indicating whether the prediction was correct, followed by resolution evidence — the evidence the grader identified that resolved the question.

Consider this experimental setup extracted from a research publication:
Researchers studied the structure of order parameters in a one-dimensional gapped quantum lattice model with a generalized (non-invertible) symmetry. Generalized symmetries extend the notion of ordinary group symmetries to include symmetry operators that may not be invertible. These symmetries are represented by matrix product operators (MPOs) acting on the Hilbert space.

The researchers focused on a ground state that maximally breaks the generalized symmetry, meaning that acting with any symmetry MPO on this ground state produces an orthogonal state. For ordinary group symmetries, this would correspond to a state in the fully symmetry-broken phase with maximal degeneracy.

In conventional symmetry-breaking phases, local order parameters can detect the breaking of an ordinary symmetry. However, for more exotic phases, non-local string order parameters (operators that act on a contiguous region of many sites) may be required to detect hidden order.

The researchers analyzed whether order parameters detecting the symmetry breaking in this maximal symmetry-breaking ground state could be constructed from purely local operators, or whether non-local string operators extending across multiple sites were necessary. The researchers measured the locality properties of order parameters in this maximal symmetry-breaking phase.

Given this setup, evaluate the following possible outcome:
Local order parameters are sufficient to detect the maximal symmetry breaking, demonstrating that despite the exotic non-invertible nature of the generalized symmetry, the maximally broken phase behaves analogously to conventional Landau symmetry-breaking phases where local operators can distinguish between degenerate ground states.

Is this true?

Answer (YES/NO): YES